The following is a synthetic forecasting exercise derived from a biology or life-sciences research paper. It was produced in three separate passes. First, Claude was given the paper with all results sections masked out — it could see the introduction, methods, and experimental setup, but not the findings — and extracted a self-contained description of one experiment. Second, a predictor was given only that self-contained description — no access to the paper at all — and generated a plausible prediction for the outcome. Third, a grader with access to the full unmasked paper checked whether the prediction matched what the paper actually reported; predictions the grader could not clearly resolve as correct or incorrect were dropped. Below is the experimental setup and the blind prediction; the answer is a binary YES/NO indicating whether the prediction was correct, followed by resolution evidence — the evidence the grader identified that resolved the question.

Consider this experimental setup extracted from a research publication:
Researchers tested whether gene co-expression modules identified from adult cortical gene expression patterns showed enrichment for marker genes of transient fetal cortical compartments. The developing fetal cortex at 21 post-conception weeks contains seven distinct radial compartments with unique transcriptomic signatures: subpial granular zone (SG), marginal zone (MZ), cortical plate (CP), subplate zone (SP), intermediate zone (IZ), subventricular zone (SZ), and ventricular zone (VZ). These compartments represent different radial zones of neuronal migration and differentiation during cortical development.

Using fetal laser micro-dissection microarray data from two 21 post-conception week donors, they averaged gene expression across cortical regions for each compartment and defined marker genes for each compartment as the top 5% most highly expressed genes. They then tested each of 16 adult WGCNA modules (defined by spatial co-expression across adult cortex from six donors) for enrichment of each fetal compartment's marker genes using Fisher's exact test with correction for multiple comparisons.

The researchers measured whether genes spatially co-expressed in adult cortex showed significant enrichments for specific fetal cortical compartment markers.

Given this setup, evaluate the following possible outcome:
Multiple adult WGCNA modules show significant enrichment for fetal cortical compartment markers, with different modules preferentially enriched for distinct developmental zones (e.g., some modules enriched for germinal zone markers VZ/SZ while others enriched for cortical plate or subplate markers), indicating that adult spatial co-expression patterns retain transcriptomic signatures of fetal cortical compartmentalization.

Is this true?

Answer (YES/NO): YES